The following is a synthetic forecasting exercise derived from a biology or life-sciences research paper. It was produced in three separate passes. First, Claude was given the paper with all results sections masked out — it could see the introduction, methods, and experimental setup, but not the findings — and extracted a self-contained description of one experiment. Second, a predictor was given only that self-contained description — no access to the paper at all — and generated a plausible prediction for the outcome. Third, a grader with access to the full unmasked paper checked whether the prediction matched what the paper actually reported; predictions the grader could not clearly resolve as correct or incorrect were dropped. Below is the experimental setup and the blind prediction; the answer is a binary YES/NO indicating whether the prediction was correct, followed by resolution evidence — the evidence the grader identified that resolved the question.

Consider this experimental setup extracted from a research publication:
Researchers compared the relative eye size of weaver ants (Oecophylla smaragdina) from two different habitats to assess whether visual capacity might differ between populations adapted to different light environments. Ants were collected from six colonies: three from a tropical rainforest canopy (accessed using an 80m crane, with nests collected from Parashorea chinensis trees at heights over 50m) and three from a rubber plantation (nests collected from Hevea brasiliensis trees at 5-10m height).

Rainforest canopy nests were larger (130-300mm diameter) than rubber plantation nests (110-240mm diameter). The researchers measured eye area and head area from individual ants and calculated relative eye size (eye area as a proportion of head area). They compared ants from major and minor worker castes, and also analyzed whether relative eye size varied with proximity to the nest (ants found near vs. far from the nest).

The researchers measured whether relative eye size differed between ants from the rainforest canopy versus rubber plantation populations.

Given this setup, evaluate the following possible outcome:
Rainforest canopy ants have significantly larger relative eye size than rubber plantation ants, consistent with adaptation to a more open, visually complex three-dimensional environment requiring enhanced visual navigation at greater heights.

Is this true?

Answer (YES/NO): NO